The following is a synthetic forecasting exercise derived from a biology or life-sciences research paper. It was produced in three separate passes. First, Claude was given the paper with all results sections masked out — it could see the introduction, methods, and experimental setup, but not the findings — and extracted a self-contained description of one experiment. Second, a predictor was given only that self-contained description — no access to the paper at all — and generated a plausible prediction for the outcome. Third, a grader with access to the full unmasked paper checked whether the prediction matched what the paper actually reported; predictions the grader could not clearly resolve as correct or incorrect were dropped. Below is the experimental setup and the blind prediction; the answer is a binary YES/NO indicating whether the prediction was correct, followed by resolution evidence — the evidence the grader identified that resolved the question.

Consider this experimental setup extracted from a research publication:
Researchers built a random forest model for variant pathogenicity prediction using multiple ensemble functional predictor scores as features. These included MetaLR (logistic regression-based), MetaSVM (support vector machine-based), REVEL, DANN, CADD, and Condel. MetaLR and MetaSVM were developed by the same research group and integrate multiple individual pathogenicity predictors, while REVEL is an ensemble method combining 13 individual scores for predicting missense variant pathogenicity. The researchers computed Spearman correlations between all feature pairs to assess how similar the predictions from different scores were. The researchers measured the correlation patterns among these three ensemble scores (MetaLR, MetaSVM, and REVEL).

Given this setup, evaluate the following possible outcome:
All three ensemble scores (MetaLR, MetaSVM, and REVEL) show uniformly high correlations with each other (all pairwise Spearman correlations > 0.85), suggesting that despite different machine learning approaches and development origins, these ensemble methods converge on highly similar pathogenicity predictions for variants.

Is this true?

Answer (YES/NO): NO